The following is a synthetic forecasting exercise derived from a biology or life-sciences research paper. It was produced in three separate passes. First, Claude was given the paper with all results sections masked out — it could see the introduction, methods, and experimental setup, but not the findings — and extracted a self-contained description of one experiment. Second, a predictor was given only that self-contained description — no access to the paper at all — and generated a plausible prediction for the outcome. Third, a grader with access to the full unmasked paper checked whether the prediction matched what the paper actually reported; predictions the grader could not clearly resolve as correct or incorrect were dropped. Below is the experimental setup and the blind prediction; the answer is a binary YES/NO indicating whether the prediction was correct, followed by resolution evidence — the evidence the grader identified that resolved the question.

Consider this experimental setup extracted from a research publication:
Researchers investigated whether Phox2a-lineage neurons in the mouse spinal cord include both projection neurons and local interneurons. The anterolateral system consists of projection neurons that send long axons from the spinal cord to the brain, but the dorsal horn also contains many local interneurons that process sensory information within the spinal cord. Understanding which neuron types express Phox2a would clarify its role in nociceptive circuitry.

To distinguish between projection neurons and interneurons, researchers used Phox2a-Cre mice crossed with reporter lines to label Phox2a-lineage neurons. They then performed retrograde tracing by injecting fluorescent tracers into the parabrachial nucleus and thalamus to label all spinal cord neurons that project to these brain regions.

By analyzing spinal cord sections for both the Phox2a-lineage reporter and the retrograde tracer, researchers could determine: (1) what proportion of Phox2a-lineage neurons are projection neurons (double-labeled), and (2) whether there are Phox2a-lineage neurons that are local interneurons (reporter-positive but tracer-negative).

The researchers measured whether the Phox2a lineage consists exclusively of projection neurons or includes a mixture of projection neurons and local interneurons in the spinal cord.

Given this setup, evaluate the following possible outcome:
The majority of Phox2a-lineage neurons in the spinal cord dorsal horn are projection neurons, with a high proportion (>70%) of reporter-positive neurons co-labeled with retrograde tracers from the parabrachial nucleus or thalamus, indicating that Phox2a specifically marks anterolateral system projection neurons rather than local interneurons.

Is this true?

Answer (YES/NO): YES